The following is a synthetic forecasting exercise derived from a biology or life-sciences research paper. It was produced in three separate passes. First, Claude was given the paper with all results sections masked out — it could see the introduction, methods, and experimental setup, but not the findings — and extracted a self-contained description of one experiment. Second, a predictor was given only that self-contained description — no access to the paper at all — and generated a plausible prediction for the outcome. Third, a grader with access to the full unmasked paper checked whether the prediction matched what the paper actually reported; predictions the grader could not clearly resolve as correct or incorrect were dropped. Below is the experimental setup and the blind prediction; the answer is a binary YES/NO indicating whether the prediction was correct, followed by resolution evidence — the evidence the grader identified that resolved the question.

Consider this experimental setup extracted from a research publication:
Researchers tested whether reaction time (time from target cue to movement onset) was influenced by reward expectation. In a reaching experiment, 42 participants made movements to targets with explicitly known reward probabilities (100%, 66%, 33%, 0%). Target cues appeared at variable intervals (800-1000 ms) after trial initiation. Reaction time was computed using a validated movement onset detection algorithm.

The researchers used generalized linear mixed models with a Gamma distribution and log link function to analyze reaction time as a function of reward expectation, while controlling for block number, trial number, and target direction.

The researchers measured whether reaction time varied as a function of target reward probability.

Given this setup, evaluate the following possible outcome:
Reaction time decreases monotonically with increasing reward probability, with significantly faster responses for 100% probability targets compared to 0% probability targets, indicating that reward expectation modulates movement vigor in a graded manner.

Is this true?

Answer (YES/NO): YES